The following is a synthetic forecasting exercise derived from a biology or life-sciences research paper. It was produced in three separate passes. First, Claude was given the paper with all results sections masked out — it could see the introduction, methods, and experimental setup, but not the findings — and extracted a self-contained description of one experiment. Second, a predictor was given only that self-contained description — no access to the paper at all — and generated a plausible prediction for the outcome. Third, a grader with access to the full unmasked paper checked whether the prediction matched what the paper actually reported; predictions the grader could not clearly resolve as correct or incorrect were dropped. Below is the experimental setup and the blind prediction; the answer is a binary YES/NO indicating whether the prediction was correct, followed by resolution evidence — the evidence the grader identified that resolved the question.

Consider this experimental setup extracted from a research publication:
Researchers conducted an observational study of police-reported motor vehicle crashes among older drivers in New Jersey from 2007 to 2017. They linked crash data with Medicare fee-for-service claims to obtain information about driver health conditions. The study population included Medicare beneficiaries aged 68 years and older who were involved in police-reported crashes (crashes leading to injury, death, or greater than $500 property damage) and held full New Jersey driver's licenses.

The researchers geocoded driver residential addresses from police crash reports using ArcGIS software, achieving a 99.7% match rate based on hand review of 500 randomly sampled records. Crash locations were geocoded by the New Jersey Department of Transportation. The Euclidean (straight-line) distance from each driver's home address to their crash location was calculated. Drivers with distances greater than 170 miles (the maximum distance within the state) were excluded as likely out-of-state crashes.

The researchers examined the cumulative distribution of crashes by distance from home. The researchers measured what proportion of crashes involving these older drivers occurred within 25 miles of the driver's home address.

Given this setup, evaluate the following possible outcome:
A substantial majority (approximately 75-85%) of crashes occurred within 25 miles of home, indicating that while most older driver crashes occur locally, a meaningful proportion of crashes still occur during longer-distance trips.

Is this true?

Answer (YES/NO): NO